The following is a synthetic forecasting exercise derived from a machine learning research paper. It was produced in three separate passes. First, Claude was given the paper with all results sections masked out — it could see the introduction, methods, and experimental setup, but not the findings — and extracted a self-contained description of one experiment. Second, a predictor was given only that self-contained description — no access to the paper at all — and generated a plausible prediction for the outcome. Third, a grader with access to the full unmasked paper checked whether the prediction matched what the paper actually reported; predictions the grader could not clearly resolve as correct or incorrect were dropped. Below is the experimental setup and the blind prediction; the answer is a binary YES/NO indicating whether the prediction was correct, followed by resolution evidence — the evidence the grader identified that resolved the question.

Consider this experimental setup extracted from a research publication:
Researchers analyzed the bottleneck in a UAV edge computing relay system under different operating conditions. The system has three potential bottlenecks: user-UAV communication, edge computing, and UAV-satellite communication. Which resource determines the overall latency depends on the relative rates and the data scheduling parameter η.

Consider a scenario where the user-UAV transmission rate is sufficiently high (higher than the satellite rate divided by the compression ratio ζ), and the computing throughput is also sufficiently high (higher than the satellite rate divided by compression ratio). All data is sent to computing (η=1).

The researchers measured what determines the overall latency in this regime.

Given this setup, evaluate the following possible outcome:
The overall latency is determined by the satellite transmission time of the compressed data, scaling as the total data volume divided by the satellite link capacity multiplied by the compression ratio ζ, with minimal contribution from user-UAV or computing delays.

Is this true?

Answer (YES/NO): YES